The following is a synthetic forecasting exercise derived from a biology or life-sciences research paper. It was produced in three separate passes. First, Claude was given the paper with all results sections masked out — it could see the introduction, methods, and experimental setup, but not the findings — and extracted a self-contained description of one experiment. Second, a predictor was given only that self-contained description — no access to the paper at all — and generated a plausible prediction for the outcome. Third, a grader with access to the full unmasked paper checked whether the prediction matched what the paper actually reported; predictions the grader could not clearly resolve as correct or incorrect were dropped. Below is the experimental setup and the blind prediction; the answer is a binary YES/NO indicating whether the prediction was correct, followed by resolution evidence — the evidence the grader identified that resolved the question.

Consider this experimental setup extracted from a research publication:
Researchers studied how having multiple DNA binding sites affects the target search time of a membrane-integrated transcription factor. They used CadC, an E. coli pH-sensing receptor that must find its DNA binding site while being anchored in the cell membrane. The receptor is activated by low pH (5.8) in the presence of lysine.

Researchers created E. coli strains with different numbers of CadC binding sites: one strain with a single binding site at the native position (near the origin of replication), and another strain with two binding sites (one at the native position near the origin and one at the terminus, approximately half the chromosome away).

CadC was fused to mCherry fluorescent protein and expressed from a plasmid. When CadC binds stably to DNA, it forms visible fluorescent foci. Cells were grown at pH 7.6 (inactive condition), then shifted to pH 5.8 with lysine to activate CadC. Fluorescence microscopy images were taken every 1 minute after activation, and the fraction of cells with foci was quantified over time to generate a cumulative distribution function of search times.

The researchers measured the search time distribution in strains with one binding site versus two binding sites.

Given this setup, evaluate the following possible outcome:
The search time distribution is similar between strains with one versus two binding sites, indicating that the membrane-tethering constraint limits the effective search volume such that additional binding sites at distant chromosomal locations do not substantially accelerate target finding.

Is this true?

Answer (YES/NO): NO